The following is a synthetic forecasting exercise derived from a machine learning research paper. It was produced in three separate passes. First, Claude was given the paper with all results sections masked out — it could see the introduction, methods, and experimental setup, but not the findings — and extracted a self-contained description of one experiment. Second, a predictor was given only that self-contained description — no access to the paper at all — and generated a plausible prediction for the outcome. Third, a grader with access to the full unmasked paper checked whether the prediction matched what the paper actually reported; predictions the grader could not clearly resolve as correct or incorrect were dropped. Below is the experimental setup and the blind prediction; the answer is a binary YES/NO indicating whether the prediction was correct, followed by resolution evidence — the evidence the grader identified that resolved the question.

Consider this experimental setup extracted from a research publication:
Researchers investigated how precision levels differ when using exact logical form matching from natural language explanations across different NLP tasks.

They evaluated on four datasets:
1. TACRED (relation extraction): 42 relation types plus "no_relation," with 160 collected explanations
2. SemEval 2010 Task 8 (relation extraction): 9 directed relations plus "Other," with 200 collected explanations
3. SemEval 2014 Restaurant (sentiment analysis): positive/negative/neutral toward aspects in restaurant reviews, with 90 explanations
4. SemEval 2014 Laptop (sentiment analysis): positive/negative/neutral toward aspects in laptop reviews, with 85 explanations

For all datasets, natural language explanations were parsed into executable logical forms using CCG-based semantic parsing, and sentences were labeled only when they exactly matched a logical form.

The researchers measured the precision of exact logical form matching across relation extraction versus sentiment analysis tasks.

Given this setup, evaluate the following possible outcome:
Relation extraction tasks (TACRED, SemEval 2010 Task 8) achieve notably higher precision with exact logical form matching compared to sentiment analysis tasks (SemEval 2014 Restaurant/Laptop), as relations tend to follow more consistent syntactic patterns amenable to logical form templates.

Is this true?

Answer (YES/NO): NO